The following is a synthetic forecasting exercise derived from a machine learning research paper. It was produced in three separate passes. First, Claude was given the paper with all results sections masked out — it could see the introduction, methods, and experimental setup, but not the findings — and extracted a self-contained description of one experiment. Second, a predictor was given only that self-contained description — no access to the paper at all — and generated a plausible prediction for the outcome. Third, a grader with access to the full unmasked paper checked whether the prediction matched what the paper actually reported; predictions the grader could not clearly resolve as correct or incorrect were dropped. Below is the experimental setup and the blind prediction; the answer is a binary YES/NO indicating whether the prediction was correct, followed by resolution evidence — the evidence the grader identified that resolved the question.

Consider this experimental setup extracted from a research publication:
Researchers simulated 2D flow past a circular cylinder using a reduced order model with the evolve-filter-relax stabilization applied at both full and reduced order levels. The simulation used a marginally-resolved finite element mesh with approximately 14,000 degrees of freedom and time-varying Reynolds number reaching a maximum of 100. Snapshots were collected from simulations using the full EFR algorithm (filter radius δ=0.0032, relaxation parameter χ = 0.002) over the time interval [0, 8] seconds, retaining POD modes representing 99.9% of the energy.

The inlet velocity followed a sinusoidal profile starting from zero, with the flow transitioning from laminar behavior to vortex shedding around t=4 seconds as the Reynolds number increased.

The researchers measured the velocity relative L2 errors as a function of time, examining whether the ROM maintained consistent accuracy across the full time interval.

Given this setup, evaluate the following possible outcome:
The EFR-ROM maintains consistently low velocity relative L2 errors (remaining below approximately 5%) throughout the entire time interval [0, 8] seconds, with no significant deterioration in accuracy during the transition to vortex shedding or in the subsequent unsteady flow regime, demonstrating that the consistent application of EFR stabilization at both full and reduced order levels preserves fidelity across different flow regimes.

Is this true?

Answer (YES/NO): NO